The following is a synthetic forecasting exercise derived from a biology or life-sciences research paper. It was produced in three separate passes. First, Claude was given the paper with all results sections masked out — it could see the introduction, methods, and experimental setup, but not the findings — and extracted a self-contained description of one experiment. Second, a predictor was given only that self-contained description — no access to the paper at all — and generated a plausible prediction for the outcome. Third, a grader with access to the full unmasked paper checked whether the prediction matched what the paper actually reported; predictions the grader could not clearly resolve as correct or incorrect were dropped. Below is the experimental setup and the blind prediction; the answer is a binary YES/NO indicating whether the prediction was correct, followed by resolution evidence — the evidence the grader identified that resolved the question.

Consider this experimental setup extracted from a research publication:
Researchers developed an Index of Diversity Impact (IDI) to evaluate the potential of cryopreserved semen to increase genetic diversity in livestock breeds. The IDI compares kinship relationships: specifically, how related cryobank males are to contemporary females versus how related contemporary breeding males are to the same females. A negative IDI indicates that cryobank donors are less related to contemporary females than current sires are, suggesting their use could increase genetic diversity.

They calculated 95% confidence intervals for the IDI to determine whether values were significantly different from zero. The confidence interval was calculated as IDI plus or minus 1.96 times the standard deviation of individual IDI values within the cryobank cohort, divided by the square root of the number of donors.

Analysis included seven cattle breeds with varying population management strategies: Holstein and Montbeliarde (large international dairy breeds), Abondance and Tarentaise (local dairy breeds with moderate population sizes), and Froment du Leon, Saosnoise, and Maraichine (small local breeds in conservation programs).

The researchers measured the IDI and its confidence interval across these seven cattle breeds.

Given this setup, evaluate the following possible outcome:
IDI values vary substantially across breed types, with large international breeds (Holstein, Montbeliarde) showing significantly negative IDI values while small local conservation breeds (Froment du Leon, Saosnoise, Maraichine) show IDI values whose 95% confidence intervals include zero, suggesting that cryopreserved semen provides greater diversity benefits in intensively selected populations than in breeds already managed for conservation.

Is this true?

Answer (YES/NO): NO